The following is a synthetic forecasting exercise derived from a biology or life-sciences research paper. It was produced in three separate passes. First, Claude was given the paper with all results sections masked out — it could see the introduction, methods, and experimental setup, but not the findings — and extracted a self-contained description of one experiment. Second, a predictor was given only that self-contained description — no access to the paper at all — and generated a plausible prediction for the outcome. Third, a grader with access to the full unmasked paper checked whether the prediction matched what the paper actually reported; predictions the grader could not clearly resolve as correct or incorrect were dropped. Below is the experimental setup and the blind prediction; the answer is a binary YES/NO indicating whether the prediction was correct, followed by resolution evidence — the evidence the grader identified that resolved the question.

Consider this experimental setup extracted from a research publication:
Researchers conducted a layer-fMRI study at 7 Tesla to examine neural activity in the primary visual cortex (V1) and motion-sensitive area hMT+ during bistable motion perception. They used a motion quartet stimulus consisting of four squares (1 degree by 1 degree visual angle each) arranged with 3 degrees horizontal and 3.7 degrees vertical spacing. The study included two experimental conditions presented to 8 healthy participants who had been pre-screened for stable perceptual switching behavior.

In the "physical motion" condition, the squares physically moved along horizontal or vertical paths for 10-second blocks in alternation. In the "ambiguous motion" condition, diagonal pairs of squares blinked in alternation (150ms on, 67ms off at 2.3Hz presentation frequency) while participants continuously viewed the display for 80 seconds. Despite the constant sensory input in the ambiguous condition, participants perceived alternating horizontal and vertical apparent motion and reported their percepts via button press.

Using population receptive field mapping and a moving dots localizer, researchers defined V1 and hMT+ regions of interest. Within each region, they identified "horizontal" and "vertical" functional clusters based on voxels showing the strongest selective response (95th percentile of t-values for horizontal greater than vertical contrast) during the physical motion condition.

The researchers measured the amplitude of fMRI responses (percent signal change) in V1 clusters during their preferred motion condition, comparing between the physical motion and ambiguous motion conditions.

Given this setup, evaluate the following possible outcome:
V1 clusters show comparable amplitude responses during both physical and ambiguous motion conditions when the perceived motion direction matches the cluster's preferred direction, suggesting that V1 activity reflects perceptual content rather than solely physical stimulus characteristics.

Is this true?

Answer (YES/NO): NO